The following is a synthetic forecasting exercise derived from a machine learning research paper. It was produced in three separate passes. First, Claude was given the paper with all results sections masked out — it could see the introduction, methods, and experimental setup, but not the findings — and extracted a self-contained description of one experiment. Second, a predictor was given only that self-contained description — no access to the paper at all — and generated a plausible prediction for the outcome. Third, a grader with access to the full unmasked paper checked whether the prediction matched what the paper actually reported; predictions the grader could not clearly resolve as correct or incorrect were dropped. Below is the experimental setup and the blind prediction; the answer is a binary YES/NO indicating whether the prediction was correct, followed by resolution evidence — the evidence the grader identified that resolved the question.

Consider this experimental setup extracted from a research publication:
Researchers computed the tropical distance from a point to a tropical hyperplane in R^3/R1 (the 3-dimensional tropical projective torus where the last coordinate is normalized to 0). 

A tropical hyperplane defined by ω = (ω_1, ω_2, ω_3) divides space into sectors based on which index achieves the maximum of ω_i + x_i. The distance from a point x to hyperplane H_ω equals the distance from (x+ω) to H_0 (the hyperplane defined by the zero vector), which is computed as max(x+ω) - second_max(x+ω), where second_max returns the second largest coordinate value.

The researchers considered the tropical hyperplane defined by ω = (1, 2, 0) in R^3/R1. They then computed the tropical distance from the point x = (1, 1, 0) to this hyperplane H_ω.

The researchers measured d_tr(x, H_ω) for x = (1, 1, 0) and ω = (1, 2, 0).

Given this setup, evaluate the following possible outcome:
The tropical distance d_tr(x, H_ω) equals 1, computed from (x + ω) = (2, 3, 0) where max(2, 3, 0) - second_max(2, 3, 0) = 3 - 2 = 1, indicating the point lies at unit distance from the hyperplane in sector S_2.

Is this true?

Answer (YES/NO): YES